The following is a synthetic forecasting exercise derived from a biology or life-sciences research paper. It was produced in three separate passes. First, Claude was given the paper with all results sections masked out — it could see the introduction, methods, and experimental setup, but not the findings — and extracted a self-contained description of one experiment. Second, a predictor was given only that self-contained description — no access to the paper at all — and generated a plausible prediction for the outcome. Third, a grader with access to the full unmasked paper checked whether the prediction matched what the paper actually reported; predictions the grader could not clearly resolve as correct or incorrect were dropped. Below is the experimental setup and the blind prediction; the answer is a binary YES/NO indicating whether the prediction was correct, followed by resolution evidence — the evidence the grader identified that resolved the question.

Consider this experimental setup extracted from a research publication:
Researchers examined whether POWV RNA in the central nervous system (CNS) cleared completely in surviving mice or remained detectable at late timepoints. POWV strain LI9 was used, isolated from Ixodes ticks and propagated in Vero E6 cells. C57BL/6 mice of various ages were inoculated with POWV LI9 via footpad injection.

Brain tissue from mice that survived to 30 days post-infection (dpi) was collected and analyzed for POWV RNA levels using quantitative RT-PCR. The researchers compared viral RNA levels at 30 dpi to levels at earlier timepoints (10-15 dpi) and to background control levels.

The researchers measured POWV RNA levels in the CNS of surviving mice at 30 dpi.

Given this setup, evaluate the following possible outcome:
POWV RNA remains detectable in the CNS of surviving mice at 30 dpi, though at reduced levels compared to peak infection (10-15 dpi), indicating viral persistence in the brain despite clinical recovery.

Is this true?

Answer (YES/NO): YES